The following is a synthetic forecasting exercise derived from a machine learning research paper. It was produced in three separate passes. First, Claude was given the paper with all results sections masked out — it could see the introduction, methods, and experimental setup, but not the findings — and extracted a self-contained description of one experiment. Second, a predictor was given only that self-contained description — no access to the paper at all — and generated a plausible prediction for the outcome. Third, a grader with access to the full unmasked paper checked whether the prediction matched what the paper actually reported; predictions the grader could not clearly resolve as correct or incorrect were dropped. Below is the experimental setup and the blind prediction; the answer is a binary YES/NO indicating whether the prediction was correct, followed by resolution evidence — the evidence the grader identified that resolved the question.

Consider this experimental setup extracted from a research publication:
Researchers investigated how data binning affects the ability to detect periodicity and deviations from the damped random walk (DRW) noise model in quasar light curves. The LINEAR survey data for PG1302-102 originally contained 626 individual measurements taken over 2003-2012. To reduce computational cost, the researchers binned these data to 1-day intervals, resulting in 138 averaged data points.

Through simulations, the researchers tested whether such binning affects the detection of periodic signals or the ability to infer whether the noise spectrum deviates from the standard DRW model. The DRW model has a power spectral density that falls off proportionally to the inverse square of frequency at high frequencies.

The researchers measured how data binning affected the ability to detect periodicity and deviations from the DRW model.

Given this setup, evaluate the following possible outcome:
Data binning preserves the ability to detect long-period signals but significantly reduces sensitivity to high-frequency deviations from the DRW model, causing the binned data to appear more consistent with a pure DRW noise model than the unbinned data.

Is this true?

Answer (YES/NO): NO